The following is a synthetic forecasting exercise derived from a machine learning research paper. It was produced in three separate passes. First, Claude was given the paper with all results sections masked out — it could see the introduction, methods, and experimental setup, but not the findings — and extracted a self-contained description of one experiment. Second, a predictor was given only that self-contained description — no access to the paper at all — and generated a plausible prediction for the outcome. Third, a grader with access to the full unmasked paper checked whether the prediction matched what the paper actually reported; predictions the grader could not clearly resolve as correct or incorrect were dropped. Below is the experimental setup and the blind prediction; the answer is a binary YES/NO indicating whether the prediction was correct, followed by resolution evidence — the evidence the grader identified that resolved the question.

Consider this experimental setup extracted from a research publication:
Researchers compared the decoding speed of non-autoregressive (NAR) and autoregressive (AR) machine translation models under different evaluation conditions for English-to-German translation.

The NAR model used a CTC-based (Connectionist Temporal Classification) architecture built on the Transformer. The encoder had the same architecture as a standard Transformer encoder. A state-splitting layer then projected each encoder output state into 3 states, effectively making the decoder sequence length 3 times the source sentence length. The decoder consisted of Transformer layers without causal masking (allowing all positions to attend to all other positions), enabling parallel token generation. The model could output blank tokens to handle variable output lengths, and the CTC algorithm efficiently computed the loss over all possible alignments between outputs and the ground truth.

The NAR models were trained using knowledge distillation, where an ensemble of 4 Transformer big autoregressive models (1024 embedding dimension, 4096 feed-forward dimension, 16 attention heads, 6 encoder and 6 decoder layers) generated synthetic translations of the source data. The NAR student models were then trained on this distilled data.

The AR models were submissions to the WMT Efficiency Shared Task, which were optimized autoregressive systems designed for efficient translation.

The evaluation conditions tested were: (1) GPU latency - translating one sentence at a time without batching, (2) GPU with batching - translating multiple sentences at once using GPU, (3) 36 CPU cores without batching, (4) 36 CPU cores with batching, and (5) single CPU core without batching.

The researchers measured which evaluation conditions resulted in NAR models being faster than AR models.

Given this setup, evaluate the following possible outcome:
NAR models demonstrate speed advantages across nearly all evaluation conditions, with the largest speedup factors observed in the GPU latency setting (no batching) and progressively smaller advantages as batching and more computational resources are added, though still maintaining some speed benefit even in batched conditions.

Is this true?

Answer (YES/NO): NO